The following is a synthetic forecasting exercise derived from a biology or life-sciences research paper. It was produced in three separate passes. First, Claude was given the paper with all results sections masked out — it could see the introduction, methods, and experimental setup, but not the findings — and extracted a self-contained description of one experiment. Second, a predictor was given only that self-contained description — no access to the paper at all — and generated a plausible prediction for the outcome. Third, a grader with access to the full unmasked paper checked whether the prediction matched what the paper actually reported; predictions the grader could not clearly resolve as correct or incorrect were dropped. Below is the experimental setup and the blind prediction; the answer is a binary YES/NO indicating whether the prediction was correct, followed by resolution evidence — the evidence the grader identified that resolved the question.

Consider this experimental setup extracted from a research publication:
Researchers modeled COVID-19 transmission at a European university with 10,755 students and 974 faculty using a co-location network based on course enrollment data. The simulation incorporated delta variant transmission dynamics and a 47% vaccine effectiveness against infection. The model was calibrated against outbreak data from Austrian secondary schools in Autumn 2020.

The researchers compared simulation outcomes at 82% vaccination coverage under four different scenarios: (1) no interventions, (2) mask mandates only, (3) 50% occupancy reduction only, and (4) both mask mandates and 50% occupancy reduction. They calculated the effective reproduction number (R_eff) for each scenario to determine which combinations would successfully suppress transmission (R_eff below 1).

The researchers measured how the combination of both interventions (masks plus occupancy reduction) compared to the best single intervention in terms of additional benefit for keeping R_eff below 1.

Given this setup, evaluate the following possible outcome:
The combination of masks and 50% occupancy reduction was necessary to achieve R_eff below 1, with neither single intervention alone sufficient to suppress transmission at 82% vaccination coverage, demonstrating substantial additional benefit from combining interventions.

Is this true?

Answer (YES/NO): NO